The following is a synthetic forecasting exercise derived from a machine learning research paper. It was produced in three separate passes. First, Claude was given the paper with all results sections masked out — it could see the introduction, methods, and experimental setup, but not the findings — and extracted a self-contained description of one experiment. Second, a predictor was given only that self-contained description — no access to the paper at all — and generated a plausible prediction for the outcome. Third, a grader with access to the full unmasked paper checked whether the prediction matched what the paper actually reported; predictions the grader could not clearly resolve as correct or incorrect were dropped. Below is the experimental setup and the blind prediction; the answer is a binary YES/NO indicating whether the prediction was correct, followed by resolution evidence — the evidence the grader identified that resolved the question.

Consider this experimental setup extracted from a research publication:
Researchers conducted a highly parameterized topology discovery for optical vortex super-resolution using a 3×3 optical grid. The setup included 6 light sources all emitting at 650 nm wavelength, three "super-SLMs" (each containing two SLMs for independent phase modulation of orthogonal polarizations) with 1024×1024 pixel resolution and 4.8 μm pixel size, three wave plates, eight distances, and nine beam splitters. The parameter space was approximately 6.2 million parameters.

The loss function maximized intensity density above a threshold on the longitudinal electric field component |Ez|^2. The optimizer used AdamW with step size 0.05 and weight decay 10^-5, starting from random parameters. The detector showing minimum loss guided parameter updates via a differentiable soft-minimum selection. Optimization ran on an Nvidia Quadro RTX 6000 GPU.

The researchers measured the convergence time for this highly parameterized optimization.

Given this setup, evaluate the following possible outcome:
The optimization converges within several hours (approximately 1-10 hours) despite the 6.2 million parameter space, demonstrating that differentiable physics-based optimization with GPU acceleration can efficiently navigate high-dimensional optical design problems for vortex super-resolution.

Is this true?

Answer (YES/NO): NO